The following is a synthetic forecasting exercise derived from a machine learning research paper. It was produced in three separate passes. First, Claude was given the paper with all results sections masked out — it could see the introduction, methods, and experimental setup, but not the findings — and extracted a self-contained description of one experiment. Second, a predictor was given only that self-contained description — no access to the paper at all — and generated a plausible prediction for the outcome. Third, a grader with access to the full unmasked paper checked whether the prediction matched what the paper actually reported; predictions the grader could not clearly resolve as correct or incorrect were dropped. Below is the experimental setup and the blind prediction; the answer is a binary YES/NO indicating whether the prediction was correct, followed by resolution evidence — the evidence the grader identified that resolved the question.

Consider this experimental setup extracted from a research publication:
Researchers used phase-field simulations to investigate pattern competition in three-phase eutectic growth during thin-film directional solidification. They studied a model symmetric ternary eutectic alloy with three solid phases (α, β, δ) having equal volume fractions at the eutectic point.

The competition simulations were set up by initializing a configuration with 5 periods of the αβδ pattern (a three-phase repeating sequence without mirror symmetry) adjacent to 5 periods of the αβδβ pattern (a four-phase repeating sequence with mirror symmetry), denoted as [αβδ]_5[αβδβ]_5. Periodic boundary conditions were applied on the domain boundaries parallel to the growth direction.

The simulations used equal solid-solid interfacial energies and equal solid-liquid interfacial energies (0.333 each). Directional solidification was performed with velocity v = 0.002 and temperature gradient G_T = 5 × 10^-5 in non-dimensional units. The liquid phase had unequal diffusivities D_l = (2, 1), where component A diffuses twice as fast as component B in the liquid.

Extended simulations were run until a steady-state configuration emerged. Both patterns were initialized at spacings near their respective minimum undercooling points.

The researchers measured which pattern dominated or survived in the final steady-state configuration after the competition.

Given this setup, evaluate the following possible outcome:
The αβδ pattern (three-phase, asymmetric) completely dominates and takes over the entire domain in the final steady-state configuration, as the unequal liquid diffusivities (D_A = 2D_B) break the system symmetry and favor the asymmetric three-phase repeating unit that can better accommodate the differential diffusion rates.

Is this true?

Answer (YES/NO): NO